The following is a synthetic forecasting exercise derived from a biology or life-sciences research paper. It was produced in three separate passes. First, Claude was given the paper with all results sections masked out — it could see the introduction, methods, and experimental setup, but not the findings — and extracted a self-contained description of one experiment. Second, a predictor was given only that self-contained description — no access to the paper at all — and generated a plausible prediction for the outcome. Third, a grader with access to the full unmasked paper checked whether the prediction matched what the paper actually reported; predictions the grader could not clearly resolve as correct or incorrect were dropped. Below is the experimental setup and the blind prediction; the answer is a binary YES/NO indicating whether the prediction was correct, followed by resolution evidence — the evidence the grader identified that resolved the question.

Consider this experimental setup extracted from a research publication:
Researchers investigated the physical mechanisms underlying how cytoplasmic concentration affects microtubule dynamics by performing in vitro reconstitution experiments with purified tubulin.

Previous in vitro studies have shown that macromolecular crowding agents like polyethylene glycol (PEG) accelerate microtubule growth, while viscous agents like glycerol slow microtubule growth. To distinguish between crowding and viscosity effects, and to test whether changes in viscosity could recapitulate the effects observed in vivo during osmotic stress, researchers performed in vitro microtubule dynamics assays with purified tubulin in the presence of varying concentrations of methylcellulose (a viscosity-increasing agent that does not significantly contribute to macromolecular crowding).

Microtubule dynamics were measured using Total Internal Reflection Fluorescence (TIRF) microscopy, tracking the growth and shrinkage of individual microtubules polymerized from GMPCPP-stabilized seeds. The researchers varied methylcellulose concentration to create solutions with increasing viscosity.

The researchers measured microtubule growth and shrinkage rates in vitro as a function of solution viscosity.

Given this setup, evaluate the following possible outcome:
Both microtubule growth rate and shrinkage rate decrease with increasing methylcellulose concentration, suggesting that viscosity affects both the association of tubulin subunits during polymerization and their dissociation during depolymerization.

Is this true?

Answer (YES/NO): YES